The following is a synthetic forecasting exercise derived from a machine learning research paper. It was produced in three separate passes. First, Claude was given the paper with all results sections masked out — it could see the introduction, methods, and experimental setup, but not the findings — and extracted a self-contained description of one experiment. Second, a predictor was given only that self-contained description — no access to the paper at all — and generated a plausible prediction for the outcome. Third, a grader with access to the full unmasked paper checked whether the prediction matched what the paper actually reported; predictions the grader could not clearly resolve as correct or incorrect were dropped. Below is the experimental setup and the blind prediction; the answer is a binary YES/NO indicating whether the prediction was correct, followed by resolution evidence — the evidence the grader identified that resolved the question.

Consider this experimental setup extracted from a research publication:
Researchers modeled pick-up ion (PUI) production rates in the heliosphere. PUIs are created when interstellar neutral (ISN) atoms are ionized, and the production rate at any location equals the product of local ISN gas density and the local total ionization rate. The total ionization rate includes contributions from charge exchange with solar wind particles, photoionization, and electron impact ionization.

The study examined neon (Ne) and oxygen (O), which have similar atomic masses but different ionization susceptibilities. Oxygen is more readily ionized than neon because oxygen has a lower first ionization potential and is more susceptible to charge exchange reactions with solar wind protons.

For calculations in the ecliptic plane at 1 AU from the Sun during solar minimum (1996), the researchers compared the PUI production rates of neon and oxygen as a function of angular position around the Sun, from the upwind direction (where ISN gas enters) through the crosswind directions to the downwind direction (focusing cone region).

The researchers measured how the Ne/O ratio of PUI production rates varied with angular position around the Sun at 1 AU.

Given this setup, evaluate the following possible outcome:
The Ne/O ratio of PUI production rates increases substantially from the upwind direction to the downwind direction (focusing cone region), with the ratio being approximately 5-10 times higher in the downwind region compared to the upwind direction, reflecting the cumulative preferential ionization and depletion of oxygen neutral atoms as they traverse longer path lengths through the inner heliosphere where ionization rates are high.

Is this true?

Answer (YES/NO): NO